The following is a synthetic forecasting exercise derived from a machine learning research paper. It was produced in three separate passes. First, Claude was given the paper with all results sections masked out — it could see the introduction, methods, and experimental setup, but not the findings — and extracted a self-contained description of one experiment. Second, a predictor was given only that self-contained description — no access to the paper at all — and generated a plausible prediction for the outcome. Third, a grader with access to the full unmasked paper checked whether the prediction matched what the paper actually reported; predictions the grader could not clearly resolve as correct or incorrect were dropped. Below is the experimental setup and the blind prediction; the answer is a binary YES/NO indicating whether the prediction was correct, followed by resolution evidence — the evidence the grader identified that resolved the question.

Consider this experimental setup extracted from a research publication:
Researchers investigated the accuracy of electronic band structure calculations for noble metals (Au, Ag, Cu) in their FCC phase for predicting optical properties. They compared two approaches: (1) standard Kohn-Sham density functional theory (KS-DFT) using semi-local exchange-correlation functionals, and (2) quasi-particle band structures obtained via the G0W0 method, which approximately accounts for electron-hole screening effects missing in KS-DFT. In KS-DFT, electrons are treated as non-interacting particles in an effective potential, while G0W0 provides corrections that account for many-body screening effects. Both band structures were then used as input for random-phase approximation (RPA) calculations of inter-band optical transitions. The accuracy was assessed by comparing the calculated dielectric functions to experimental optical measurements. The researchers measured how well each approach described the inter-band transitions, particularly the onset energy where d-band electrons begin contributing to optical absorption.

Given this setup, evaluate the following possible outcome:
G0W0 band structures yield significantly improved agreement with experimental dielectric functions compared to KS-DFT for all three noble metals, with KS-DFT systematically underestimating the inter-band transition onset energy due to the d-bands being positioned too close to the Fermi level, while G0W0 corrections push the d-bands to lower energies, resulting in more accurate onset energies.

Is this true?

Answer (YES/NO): NO